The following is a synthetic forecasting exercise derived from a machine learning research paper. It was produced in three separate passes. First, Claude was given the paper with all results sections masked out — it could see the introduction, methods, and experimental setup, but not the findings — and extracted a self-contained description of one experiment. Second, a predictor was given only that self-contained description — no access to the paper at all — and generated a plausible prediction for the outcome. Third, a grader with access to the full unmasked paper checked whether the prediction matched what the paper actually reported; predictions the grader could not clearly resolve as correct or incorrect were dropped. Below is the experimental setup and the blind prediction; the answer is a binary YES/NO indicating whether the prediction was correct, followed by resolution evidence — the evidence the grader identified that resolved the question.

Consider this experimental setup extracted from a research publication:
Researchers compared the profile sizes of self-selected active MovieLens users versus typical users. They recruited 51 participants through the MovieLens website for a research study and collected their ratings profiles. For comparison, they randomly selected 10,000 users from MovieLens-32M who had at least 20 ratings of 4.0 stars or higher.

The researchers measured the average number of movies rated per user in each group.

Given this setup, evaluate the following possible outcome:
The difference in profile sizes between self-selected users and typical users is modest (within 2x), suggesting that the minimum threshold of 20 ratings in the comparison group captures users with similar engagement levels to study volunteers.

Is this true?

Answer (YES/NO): NO